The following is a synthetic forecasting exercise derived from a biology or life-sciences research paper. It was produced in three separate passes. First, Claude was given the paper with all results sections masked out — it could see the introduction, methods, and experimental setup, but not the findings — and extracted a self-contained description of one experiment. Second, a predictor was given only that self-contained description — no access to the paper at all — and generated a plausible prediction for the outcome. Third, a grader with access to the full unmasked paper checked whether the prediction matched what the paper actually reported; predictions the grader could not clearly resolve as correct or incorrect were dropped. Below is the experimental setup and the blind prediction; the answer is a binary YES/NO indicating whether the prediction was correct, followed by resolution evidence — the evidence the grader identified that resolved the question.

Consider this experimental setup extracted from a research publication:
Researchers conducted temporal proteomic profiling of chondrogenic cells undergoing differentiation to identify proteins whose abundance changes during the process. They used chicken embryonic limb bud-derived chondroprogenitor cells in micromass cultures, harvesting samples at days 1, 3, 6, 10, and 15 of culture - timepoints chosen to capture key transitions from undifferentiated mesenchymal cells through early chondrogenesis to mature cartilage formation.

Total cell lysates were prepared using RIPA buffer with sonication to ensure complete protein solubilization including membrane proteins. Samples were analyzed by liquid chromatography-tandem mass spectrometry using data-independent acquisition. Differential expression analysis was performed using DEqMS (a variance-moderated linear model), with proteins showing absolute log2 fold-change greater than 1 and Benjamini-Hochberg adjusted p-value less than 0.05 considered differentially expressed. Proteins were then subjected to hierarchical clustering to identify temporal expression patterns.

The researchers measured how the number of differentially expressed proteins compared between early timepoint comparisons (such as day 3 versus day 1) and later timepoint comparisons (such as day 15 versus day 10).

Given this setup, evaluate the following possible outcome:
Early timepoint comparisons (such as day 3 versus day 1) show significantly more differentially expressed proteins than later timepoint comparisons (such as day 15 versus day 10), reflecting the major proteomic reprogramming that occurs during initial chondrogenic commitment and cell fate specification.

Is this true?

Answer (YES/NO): YES